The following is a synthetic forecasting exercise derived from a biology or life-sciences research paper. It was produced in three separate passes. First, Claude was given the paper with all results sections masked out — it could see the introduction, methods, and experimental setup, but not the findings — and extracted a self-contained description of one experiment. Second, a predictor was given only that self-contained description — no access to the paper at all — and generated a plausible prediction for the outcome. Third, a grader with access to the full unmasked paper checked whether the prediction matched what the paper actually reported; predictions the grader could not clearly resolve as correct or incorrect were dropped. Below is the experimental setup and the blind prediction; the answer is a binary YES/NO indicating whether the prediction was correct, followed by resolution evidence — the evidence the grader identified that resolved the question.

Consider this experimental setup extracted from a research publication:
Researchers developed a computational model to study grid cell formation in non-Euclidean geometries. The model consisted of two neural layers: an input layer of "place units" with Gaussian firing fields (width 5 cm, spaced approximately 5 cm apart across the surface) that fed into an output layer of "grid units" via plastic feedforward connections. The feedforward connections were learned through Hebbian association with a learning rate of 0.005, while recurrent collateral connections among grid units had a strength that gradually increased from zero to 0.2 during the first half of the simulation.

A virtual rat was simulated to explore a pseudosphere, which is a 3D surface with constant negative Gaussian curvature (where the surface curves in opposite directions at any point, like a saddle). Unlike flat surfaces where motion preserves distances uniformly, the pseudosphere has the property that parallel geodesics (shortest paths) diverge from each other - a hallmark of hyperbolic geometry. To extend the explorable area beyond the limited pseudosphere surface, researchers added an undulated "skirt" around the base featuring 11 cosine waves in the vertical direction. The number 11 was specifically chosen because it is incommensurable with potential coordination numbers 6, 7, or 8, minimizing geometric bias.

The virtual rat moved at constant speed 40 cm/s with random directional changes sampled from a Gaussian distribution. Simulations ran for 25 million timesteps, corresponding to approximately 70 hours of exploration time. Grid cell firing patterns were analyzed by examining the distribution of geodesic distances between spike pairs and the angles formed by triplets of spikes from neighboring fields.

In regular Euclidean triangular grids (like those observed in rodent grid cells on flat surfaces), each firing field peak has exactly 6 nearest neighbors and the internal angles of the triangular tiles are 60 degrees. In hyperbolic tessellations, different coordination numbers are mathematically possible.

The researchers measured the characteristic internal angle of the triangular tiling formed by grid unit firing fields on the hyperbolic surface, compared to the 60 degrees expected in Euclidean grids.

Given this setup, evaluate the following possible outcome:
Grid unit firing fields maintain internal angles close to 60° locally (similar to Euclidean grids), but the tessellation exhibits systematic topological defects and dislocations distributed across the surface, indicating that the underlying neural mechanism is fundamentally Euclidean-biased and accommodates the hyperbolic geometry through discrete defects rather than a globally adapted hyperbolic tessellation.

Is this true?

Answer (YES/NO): NO